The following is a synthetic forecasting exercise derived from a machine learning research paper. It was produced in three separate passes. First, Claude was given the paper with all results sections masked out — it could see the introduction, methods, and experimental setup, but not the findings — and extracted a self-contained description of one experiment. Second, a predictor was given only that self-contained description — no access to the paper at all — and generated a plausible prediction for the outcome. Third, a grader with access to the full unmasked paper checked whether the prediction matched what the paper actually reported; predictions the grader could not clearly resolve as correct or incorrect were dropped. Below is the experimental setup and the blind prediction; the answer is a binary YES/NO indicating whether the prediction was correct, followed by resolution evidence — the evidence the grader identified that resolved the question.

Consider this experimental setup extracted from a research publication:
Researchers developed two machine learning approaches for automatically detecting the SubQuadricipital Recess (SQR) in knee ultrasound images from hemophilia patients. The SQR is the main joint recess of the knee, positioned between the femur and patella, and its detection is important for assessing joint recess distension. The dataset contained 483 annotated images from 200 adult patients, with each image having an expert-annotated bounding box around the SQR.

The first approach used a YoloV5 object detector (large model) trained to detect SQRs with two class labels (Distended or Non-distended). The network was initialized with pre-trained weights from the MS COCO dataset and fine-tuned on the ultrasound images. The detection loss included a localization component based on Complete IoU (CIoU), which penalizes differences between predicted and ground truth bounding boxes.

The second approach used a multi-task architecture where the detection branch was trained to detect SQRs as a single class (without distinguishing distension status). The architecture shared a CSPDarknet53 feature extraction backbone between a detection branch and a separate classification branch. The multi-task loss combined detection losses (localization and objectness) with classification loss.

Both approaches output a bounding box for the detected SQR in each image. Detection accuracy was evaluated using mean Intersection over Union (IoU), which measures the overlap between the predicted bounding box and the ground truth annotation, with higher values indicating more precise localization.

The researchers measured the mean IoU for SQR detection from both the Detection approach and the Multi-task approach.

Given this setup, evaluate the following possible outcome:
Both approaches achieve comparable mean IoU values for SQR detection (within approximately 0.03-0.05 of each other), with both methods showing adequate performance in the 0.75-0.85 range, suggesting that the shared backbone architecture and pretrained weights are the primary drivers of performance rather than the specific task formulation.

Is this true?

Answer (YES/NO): NO